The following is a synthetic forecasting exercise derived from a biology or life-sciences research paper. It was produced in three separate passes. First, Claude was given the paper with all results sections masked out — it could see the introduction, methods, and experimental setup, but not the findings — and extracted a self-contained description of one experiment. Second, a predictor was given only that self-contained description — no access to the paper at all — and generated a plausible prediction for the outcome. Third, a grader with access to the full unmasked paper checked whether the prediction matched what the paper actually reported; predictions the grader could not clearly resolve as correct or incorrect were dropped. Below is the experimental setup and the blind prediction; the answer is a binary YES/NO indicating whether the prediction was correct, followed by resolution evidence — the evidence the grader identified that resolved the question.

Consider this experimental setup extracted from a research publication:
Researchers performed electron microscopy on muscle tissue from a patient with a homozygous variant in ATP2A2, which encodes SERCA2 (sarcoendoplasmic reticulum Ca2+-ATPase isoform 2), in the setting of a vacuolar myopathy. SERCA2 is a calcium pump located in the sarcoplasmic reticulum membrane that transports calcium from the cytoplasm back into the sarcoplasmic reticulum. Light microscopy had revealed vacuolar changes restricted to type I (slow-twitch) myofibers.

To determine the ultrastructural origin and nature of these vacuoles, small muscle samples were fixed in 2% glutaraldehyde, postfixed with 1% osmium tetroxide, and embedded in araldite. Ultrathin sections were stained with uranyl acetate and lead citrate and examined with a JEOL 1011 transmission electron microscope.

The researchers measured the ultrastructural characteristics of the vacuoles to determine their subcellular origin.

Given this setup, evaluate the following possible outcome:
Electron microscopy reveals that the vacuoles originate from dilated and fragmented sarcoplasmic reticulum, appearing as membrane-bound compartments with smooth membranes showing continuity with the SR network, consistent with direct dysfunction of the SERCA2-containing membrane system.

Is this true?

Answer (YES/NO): NO